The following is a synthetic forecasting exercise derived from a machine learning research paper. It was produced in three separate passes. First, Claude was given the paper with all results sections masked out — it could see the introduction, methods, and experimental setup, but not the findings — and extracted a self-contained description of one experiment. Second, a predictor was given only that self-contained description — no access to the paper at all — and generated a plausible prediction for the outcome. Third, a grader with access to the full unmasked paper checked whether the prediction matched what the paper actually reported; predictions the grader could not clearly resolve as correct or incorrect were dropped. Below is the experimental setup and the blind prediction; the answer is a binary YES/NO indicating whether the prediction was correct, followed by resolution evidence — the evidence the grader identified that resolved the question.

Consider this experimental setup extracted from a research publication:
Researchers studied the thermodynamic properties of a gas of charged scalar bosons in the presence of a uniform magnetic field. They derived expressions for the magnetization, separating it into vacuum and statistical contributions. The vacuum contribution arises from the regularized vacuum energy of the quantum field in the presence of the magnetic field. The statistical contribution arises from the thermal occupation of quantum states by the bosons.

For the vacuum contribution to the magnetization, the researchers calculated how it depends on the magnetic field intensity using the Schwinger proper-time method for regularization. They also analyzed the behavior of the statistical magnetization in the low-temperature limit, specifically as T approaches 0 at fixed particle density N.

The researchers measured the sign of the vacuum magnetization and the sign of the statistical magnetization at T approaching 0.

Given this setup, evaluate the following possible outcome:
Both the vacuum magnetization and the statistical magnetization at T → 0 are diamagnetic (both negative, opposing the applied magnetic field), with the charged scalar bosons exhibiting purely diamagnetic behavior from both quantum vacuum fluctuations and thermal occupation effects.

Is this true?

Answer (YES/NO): NO